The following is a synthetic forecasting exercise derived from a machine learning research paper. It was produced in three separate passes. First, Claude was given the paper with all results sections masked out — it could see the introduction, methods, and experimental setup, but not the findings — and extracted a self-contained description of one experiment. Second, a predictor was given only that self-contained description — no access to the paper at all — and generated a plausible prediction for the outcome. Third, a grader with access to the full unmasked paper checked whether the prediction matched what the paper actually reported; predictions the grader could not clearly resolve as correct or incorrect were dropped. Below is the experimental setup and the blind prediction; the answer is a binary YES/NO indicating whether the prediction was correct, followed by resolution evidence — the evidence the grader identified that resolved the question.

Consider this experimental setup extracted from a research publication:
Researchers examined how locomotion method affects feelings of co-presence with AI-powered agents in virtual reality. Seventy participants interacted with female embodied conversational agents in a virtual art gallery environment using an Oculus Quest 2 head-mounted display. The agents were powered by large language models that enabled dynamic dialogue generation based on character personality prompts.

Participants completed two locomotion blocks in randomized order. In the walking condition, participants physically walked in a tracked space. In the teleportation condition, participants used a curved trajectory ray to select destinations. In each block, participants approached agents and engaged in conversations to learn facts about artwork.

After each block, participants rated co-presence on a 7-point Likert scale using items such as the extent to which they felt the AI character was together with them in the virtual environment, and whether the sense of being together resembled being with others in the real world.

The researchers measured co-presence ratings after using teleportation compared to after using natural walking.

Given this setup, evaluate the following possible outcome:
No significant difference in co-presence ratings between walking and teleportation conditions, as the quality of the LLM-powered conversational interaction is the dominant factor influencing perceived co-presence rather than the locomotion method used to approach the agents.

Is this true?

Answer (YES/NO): YES